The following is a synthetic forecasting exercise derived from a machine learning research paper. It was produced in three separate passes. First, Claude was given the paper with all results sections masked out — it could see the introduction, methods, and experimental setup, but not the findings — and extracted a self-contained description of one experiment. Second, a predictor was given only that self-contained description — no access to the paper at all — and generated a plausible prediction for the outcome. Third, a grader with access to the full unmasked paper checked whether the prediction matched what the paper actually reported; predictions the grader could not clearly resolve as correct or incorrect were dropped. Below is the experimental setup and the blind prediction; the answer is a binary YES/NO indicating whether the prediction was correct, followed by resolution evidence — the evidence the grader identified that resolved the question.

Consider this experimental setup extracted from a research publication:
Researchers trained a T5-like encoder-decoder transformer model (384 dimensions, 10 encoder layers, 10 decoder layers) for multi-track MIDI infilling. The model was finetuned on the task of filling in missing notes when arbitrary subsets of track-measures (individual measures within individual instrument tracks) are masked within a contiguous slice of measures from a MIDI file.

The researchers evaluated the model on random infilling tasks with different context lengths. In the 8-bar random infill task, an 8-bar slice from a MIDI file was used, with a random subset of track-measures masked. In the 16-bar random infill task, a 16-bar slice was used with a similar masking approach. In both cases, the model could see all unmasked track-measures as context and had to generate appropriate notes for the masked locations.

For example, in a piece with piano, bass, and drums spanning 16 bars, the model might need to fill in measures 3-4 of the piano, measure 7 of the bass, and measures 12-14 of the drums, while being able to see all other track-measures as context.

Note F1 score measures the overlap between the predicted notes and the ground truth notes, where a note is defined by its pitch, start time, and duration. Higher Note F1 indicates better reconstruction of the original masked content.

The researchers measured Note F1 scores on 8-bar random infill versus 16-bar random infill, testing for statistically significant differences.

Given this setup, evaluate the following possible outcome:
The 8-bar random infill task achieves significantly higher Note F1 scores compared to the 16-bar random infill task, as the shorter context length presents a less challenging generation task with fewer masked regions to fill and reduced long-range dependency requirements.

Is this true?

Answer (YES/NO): NO